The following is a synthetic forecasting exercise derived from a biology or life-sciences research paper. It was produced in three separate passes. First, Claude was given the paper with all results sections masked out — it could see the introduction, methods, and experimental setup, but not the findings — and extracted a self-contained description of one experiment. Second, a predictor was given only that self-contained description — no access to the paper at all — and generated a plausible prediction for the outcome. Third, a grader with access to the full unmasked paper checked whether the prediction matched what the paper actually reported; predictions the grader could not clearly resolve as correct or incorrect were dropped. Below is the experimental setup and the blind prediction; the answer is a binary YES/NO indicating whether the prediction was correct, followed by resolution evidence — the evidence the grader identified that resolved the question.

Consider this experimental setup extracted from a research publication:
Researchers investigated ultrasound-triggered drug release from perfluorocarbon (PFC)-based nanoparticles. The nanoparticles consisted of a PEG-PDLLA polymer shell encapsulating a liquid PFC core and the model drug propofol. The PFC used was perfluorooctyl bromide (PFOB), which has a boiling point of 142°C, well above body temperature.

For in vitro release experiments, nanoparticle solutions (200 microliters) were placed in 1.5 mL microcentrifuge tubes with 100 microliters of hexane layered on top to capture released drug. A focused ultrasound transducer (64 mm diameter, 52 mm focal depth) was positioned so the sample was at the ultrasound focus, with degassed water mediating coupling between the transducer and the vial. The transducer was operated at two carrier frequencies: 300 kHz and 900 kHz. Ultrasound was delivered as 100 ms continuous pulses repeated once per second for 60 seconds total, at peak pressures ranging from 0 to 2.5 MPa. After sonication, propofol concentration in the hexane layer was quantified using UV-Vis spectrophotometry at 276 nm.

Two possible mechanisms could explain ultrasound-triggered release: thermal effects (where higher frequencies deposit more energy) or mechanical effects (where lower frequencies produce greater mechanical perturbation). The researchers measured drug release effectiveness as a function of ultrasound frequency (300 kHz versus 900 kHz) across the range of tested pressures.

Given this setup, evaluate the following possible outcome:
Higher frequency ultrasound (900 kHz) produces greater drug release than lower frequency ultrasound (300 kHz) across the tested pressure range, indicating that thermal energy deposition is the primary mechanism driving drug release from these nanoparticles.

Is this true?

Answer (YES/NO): NO